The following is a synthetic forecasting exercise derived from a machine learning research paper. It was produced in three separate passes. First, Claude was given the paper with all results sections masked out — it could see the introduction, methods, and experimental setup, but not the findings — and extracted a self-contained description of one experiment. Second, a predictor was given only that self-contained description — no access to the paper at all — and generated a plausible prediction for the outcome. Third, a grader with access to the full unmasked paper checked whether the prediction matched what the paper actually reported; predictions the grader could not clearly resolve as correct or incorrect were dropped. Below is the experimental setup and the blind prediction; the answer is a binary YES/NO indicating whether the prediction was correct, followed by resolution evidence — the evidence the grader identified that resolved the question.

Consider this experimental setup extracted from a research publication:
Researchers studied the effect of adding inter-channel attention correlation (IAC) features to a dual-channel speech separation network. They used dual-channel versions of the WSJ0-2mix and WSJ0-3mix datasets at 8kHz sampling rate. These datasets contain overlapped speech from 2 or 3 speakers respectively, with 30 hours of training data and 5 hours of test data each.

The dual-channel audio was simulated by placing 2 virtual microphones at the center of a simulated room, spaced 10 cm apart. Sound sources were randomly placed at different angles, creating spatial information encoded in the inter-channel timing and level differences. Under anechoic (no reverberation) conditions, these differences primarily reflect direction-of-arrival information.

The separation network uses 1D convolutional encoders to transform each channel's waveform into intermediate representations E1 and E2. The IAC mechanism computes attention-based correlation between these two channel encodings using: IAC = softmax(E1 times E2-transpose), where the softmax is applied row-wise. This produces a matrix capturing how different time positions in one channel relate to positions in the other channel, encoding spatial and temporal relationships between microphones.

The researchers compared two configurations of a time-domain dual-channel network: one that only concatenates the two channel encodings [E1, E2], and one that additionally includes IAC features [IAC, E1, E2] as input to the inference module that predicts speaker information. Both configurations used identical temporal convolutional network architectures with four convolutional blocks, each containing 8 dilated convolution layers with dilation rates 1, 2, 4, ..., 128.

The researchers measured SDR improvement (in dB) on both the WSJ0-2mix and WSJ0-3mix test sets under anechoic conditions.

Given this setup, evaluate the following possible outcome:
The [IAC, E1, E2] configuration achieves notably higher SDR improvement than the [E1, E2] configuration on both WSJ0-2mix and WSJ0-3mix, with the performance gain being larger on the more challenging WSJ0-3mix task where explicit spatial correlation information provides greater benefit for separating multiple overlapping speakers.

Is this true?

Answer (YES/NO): NO